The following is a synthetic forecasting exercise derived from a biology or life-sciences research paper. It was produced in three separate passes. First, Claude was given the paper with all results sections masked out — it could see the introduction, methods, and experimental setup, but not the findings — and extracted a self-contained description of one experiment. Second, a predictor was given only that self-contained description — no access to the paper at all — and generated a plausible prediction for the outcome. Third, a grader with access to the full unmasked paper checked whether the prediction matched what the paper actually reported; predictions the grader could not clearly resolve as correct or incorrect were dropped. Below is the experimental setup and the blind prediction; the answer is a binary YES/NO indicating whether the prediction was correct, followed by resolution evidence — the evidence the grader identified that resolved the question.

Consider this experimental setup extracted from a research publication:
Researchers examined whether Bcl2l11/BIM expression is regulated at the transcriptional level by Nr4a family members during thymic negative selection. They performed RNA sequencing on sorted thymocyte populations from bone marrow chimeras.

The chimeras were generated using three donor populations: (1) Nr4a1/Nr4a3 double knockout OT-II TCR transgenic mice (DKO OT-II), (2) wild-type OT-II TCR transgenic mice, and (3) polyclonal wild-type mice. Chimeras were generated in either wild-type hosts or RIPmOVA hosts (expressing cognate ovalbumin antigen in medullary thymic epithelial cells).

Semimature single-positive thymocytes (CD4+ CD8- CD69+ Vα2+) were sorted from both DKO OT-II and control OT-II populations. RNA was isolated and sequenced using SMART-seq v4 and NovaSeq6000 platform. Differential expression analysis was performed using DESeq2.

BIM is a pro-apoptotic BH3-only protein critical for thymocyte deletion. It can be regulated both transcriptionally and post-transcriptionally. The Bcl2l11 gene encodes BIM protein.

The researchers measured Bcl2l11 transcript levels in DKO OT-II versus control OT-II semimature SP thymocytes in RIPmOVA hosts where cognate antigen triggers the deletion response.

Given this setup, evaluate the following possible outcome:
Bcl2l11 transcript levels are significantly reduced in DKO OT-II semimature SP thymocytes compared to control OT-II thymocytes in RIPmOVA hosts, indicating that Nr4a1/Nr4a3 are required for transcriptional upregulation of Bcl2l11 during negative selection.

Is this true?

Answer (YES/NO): YES